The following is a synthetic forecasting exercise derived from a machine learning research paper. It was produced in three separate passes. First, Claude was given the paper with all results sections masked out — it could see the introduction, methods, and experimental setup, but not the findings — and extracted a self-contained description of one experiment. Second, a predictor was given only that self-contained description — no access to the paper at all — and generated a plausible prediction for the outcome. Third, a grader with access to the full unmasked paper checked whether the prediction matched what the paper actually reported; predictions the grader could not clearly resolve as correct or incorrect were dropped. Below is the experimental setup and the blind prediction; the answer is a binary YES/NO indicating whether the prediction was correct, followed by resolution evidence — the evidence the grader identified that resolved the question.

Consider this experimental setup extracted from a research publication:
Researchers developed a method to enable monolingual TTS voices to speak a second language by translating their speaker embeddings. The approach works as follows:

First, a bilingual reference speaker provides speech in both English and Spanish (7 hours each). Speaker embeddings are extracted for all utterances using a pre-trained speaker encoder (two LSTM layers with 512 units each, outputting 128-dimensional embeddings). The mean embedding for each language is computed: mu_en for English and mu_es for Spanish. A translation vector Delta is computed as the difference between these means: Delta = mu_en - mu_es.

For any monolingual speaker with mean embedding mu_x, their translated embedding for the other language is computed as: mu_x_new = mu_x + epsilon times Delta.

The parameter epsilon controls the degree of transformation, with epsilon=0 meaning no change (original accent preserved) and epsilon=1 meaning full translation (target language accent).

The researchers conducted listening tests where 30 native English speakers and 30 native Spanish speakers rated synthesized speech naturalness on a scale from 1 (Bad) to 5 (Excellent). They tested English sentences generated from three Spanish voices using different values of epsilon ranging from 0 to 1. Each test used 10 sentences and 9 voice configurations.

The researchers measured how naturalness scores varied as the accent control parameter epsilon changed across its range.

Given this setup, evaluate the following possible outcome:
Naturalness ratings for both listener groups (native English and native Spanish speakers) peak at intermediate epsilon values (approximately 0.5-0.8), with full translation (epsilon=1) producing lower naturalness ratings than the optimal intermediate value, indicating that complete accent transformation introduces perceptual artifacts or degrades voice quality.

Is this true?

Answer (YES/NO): NO